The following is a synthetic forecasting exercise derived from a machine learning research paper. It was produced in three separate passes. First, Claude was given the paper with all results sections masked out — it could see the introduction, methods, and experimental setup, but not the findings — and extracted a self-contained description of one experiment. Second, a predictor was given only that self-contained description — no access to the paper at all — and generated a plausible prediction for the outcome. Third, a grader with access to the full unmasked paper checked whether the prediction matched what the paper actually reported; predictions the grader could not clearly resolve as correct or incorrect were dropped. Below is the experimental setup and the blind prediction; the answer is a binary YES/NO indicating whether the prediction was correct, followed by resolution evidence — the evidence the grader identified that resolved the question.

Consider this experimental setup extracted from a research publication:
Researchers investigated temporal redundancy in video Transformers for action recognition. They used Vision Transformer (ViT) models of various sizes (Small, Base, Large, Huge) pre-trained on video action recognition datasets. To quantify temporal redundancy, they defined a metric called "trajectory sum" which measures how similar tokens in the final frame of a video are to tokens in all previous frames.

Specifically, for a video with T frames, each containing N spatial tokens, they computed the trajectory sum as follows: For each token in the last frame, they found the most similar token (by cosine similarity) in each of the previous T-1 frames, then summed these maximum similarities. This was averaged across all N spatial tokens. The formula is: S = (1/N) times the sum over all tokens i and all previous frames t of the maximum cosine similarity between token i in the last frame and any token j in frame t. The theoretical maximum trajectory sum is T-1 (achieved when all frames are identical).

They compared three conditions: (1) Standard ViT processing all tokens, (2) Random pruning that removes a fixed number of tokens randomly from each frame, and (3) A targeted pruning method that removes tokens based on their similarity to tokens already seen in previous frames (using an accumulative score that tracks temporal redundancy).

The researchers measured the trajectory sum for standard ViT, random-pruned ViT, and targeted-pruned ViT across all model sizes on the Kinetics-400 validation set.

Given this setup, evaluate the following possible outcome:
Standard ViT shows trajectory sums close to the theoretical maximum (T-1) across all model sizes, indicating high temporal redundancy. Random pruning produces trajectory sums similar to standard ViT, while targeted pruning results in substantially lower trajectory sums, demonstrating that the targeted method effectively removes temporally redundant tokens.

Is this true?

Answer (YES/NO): NO